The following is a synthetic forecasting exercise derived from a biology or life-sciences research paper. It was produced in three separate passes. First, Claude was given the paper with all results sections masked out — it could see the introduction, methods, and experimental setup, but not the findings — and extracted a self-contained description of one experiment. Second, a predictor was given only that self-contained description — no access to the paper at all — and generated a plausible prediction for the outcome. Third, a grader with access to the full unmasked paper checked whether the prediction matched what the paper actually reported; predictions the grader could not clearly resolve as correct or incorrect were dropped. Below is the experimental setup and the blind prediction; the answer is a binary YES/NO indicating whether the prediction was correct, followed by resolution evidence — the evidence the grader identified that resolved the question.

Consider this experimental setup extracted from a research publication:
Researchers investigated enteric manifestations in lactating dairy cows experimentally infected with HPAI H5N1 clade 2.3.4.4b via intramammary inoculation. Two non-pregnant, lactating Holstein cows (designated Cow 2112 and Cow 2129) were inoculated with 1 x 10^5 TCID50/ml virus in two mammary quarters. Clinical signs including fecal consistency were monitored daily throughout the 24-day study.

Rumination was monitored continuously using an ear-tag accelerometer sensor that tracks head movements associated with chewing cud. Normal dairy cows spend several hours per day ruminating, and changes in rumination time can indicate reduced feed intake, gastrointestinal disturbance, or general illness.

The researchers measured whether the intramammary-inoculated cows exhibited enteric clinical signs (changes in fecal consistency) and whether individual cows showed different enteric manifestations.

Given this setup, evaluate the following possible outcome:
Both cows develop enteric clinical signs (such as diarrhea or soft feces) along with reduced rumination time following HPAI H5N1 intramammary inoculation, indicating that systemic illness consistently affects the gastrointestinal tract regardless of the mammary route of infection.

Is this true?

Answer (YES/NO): YES